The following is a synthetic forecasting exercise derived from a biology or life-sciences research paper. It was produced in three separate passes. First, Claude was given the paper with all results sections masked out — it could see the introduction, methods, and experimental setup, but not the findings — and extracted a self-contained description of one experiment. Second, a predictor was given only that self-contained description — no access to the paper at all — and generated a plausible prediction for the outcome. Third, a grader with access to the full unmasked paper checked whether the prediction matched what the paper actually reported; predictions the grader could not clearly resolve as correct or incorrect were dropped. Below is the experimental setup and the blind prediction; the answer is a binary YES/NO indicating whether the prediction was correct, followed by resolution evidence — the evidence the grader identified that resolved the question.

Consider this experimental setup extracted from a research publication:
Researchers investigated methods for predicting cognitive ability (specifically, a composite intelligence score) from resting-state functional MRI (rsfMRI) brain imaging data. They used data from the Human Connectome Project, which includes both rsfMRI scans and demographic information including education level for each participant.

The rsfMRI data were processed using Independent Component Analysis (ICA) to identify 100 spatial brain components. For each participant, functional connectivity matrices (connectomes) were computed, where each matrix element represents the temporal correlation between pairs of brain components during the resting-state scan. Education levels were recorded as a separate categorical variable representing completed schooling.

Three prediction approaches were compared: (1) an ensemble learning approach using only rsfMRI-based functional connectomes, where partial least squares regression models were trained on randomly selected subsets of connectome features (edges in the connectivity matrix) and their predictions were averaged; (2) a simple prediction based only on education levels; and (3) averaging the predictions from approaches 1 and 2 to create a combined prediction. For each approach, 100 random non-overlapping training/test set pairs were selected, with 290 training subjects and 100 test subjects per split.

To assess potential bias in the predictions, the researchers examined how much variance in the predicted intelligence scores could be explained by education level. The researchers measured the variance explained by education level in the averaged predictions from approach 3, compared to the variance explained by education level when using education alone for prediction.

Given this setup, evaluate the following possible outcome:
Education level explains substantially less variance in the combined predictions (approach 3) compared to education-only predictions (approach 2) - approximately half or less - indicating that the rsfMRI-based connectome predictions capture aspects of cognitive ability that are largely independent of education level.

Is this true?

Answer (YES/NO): NO